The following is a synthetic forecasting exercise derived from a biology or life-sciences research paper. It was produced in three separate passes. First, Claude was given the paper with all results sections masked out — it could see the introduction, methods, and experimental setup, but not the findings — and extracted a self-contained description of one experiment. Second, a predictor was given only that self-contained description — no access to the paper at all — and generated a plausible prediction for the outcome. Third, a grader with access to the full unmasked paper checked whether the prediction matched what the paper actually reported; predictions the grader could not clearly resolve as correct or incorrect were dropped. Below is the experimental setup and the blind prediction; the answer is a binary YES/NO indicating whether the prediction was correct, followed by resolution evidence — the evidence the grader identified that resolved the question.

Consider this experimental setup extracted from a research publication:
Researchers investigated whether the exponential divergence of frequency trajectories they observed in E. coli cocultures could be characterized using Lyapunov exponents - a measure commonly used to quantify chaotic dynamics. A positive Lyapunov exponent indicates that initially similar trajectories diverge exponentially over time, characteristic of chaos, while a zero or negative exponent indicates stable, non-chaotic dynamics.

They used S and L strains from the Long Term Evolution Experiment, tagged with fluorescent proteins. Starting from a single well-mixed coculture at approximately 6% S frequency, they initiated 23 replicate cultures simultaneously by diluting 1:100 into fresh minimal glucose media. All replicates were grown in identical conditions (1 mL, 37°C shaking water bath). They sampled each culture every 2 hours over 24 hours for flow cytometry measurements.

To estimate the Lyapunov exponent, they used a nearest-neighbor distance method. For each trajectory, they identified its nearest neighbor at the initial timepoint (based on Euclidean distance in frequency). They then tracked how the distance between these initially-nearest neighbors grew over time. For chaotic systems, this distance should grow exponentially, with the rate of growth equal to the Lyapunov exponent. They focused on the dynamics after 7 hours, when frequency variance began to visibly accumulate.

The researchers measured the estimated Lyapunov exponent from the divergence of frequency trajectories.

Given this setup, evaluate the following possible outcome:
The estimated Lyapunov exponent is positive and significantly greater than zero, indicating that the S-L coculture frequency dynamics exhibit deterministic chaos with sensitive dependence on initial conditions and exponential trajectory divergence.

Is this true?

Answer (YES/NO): YES